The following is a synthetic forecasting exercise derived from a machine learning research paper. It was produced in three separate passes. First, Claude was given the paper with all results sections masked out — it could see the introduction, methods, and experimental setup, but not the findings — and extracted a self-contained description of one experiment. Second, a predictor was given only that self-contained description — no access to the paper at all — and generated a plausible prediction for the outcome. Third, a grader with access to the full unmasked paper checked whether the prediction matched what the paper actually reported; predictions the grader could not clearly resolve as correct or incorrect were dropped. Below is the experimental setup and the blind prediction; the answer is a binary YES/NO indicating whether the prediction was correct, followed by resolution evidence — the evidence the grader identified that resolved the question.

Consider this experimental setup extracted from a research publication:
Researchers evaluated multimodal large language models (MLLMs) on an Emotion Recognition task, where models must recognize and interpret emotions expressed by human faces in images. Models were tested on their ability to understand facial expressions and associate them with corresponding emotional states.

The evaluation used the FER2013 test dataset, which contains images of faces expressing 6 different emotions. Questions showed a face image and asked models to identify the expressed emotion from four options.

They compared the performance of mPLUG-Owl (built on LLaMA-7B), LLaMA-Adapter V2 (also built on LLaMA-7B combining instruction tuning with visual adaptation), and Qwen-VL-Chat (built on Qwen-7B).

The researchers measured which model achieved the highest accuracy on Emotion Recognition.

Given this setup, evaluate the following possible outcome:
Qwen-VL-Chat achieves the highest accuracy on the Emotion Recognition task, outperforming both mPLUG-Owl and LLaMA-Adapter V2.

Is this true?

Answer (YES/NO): NO